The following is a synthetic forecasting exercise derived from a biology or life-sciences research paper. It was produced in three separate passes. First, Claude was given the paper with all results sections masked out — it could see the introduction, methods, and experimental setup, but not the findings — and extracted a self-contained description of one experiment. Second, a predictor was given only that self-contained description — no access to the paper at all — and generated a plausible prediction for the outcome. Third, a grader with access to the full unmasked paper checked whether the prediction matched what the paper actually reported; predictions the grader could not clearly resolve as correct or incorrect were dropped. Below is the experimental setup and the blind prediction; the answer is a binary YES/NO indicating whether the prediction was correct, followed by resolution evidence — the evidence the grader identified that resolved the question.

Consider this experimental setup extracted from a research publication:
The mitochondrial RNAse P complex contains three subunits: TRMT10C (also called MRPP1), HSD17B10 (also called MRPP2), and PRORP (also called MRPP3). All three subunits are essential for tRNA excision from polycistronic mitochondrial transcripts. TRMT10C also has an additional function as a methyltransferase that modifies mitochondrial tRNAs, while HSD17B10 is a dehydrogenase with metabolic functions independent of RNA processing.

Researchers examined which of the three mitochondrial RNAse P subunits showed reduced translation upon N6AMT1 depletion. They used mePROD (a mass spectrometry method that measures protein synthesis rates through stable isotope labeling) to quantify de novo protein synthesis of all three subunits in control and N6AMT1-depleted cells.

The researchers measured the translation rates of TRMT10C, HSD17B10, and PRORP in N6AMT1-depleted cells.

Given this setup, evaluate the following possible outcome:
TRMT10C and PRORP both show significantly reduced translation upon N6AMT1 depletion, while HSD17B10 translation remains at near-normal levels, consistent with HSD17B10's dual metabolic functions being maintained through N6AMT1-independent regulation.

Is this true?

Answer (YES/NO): YES